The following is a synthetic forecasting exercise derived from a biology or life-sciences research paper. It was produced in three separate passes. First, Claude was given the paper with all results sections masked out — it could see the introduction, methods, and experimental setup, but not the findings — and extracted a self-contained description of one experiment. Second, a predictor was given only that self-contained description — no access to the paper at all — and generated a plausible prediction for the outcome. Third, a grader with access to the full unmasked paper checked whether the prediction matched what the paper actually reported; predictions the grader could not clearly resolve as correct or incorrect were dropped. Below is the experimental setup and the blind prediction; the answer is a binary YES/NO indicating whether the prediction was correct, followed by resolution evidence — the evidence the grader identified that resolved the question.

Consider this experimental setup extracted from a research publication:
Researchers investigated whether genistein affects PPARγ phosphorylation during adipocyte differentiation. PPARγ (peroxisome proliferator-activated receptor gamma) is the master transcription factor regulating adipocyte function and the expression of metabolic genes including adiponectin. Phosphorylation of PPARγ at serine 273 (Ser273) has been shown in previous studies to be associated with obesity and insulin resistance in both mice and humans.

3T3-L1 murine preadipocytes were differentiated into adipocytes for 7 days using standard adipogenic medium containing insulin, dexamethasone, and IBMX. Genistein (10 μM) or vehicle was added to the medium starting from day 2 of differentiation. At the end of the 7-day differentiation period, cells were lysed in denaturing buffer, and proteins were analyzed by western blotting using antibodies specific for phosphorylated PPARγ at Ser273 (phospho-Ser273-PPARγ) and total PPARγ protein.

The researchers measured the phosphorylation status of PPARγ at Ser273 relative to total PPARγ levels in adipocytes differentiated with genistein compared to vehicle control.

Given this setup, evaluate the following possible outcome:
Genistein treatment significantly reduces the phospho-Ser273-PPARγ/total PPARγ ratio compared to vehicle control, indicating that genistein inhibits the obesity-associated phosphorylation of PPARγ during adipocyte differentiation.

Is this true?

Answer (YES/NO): YES